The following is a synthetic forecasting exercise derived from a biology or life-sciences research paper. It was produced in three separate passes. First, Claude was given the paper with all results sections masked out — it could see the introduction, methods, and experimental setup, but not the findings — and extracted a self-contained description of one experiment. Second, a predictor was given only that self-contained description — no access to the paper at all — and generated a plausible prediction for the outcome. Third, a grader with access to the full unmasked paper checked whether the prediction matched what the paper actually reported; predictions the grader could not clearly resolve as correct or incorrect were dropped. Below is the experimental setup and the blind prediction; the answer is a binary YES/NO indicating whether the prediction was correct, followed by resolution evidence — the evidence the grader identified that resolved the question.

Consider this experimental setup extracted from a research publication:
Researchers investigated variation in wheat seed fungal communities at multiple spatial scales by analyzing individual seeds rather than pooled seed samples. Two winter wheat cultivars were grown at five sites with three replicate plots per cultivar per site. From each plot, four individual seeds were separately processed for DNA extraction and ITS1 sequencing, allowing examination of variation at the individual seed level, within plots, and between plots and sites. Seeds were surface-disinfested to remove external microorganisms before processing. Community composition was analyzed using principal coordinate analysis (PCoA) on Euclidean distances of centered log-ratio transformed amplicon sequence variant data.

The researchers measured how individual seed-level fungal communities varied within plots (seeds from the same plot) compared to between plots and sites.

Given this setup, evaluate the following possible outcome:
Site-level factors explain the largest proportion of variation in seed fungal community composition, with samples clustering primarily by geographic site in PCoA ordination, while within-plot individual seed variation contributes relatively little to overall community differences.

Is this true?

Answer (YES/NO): NO